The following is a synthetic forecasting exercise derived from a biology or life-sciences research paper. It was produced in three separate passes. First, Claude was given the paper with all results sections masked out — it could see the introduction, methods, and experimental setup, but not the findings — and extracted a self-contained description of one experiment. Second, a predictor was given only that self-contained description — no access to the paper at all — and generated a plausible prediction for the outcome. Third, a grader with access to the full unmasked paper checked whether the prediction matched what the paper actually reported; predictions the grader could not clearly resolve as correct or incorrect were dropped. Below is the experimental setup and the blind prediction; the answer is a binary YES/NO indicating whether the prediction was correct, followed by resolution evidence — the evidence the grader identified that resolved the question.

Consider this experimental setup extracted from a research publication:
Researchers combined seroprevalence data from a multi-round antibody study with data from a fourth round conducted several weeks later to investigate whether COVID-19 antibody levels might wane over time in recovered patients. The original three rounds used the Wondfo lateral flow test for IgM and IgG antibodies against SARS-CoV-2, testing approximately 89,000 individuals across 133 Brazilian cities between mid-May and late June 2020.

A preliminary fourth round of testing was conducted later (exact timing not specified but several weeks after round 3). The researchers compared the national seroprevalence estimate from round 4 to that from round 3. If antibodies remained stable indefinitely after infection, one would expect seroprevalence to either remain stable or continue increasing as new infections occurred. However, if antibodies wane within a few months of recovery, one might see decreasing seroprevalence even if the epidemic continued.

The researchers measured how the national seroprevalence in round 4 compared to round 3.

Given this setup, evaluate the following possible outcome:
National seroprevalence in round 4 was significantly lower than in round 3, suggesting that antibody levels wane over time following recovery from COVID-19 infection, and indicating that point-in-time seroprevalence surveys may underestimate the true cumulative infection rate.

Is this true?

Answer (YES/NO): YES